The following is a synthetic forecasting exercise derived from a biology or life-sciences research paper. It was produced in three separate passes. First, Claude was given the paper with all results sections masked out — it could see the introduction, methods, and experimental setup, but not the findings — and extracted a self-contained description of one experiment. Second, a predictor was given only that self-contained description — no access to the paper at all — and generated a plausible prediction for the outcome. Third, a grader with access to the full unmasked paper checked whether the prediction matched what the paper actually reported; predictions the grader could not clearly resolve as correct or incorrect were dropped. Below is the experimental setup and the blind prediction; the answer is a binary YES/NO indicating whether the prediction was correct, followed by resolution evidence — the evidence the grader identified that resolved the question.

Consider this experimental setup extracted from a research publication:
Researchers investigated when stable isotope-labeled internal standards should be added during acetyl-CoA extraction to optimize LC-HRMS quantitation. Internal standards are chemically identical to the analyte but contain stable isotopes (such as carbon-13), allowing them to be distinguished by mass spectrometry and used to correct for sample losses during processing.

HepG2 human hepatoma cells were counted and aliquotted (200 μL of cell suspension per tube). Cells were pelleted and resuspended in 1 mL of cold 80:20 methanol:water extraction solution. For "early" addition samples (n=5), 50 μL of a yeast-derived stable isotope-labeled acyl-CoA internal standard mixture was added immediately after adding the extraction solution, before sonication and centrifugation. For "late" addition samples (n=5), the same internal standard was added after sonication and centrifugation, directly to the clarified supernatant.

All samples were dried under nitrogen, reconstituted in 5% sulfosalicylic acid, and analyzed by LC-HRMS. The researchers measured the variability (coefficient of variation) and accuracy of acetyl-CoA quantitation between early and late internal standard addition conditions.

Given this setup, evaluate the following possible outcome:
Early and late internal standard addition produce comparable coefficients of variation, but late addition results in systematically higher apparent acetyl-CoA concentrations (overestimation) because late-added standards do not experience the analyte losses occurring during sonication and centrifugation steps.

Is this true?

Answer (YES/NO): NO